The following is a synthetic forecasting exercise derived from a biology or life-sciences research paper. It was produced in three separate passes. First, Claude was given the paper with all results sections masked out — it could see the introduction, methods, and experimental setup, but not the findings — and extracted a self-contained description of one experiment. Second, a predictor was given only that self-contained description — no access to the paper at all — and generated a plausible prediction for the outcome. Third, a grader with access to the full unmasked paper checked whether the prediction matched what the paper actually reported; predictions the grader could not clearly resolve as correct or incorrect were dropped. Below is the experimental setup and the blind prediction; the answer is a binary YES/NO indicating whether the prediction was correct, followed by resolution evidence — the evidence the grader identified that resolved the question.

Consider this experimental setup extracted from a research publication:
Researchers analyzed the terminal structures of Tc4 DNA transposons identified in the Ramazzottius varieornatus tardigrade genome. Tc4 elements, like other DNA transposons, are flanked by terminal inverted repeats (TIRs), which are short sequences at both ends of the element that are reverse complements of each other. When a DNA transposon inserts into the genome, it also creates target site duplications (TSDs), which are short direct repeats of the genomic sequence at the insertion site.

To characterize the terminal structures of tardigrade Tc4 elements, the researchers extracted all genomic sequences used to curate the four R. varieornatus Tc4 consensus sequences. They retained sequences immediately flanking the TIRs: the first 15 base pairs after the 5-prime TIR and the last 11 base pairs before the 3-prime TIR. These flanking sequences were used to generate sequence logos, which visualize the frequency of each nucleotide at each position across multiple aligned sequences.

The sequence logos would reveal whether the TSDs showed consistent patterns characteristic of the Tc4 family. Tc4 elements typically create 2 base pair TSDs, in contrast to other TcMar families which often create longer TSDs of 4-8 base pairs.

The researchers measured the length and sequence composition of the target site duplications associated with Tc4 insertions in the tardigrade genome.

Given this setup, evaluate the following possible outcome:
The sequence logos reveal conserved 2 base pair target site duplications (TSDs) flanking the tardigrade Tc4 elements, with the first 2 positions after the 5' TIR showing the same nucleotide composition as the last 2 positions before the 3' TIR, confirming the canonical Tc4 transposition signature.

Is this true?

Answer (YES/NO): NO